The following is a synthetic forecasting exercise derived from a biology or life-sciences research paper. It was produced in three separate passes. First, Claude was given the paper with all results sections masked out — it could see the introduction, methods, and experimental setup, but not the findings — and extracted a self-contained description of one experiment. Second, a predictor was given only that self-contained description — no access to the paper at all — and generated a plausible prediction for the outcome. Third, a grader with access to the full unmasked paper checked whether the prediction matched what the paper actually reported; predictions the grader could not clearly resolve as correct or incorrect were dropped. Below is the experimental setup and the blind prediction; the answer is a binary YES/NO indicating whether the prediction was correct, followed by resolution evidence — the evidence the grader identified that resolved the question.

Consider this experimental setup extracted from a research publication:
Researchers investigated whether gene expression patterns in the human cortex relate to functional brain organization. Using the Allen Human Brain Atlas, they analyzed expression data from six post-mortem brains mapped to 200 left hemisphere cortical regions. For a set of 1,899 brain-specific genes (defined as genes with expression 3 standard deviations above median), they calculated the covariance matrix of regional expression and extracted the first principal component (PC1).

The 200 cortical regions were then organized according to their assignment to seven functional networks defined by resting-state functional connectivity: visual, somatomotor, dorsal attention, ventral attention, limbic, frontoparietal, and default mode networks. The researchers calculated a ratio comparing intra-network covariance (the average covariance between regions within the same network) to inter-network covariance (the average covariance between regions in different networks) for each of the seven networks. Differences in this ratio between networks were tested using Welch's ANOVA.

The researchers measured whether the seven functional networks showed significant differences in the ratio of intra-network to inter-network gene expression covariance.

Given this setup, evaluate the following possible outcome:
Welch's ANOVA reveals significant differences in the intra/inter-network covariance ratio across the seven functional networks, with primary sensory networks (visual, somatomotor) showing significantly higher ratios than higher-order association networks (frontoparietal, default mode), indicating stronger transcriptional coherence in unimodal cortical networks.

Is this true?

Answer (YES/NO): NO